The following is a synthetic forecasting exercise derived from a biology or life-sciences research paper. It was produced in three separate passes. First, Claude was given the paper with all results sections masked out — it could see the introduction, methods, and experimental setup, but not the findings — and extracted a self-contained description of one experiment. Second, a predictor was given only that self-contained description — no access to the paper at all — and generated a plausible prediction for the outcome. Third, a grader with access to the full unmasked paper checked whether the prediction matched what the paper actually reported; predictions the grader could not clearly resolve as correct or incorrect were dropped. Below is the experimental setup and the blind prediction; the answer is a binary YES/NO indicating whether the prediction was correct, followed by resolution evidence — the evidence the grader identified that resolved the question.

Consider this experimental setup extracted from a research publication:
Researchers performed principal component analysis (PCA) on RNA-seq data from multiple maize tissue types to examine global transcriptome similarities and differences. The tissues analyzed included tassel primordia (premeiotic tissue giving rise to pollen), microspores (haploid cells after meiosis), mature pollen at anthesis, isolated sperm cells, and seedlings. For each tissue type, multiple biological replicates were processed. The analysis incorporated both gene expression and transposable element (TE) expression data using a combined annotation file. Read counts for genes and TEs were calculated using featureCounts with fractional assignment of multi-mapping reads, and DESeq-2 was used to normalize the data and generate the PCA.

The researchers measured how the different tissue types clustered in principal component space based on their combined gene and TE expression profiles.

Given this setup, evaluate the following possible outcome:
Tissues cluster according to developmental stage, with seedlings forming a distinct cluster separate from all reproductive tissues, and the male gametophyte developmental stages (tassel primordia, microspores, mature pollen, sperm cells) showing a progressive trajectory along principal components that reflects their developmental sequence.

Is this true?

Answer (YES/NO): NO